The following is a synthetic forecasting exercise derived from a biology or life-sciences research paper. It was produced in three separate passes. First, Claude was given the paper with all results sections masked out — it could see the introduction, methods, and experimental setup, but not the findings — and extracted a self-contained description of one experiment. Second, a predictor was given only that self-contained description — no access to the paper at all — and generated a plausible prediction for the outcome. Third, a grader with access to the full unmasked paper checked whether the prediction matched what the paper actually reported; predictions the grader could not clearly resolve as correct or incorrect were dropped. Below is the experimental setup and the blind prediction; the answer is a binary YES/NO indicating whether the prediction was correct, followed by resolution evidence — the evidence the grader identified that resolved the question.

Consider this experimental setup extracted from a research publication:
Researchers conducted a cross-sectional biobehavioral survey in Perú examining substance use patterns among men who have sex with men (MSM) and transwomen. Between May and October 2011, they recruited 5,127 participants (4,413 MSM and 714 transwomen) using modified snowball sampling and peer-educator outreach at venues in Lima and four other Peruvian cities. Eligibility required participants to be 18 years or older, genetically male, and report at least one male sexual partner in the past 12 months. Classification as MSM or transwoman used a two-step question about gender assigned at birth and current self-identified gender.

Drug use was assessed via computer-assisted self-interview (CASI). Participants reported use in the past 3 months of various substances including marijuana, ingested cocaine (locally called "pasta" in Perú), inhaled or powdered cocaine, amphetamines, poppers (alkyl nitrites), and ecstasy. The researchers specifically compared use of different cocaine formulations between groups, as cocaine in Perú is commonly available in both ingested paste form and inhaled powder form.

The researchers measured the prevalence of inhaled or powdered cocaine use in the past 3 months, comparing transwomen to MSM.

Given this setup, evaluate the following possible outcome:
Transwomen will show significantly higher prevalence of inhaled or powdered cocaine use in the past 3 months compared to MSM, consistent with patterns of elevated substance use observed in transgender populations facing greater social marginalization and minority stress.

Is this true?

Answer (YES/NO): YES